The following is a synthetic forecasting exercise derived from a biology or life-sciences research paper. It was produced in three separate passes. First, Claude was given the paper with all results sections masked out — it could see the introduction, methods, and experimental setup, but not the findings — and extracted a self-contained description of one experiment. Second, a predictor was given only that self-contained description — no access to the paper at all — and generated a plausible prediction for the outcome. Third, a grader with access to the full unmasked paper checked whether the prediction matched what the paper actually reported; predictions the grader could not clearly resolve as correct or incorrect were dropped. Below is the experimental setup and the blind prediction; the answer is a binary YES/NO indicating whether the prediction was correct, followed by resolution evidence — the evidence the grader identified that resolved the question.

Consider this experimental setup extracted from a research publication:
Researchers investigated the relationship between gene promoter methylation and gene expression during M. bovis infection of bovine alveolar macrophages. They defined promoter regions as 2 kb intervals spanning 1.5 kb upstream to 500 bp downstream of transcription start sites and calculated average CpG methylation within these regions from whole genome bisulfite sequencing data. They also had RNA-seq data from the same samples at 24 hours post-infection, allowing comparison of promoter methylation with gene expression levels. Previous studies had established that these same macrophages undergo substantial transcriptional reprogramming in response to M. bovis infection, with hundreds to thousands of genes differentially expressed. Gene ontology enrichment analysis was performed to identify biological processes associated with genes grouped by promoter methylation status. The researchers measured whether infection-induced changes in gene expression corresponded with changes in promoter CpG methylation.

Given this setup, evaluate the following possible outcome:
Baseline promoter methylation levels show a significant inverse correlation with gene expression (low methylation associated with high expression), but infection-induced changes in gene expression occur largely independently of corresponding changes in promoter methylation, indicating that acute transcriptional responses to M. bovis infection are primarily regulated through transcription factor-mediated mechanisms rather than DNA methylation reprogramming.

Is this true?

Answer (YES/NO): NO